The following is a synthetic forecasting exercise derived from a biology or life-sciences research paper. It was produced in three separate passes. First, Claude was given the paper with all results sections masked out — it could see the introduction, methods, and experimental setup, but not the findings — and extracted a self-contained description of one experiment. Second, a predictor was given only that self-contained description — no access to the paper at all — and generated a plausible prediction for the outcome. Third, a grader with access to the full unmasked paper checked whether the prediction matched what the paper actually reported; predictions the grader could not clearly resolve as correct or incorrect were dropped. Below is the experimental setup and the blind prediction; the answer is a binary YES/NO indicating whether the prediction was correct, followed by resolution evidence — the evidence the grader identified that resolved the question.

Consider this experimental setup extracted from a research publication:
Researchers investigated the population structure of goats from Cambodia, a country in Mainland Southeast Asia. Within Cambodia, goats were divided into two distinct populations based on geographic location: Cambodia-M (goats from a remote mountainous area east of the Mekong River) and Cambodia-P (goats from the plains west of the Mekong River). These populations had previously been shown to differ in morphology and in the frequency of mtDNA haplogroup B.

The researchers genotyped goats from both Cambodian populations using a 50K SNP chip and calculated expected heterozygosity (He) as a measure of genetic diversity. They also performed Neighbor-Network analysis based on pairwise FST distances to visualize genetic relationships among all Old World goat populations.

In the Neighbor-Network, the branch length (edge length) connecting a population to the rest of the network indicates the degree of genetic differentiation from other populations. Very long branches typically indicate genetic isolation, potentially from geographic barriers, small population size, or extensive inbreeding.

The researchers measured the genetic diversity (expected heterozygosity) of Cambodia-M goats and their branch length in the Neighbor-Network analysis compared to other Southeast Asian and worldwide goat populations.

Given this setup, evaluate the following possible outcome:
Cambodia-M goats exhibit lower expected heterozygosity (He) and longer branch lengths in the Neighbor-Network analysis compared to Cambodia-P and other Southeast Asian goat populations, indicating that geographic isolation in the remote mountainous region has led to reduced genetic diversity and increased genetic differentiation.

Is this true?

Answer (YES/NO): YES